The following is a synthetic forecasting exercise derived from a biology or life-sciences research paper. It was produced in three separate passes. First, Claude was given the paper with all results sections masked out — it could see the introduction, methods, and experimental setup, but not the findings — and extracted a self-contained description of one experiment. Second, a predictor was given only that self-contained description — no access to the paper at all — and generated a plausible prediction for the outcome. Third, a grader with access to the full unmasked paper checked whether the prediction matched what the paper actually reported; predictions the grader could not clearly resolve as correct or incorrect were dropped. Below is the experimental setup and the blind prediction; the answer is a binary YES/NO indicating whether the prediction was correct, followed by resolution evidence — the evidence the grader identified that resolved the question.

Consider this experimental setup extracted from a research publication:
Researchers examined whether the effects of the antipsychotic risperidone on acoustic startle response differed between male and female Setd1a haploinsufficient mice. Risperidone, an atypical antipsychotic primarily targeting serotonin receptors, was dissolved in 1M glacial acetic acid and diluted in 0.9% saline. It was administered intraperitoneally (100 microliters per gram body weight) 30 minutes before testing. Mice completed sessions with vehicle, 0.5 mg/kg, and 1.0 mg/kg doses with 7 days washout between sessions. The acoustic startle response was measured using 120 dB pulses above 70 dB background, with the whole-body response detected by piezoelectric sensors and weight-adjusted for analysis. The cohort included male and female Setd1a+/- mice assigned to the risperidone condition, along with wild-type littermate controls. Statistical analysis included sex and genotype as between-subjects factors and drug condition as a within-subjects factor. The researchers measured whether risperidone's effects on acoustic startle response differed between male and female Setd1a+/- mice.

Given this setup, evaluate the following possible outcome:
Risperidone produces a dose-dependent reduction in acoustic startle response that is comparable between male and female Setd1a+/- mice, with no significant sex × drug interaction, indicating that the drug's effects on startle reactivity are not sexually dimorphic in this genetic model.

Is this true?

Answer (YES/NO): NO